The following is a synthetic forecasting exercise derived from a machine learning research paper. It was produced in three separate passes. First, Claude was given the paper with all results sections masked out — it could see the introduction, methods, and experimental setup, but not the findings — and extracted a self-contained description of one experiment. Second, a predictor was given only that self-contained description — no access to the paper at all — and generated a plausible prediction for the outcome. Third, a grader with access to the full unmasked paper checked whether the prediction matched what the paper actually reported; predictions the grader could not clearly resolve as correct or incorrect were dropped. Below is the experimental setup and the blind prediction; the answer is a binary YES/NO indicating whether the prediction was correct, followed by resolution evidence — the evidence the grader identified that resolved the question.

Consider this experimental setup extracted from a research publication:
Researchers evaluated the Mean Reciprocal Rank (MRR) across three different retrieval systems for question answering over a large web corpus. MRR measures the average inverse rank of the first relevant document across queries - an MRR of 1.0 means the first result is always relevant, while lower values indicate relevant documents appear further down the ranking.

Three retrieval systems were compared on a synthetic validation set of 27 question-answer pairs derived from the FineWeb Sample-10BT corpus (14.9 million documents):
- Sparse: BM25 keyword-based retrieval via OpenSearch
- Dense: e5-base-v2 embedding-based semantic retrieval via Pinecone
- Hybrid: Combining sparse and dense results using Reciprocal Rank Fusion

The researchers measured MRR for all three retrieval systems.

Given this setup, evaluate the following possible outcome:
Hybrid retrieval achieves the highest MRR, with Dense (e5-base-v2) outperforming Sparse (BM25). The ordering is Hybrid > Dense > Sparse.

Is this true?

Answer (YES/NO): NO